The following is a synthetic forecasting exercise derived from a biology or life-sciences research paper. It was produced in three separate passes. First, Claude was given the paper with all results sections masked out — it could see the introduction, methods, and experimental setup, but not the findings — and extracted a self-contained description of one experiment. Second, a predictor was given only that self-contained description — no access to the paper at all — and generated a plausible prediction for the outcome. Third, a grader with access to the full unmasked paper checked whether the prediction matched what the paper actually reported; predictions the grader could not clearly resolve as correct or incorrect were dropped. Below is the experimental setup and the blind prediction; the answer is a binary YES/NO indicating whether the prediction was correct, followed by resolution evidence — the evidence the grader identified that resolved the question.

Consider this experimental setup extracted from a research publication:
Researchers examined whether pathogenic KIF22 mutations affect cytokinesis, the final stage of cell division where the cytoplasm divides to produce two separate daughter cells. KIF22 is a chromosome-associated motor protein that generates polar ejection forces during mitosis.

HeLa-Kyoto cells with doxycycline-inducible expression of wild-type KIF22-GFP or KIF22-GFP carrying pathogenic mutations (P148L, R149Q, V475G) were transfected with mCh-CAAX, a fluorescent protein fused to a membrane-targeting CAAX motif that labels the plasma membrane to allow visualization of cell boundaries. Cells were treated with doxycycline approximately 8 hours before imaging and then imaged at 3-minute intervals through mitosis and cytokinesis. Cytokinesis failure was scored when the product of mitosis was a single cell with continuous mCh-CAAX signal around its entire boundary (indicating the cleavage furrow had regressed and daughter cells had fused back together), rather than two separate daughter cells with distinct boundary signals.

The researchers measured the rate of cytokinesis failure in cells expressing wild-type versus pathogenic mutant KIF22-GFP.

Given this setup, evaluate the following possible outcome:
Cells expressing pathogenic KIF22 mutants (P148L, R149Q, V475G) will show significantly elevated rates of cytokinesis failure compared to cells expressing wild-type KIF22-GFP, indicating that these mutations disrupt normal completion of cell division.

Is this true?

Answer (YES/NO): YES